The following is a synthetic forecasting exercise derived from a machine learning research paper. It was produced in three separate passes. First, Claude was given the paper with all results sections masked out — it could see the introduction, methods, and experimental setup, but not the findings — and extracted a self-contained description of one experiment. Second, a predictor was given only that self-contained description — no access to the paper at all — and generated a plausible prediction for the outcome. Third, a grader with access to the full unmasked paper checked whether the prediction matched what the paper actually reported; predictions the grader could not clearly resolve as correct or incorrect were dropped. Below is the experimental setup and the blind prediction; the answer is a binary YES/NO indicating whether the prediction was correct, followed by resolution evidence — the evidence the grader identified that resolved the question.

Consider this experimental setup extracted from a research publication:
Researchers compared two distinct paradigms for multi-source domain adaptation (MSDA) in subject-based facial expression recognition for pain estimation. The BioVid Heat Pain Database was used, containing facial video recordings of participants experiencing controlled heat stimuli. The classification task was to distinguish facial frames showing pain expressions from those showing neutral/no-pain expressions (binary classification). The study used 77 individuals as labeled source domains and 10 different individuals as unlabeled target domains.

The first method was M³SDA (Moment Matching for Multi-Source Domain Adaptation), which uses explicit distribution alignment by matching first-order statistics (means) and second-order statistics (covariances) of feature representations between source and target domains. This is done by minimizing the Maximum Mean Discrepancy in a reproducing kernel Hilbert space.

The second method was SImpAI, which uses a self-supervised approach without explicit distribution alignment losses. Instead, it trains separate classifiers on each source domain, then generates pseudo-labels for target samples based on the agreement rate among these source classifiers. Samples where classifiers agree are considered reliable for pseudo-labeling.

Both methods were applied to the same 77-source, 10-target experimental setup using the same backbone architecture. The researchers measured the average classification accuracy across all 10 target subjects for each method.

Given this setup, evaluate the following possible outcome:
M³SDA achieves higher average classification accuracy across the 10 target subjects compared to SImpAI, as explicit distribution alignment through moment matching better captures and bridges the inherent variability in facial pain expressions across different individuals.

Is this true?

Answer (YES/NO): NO